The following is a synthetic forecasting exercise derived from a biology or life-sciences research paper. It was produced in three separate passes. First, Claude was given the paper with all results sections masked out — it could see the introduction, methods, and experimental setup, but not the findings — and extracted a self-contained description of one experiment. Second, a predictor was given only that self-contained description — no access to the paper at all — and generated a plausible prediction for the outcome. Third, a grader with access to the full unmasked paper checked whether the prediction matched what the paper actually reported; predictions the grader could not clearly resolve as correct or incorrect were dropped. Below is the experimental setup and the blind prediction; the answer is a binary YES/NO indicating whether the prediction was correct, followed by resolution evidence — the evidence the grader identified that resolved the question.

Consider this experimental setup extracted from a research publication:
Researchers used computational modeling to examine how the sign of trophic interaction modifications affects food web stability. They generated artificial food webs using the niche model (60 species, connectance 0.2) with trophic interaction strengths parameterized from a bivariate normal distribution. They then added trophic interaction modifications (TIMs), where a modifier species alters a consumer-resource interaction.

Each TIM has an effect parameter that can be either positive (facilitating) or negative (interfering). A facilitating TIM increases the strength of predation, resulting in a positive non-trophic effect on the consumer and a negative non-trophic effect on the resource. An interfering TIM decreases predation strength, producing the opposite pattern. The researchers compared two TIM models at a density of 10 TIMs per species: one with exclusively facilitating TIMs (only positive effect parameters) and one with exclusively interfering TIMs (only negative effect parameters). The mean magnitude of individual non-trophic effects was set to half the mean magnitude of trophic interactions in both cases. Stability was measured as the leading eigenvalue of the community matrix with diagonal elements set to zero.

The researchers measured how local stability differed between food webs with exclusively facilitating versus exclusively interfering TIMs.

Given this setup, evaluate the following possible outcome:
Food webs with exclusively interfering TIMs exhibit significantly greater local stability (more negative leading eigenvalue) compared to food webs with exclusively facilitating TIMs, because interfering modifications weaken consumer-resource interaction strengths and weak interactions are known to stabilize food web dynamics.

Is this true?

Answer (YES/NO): NO